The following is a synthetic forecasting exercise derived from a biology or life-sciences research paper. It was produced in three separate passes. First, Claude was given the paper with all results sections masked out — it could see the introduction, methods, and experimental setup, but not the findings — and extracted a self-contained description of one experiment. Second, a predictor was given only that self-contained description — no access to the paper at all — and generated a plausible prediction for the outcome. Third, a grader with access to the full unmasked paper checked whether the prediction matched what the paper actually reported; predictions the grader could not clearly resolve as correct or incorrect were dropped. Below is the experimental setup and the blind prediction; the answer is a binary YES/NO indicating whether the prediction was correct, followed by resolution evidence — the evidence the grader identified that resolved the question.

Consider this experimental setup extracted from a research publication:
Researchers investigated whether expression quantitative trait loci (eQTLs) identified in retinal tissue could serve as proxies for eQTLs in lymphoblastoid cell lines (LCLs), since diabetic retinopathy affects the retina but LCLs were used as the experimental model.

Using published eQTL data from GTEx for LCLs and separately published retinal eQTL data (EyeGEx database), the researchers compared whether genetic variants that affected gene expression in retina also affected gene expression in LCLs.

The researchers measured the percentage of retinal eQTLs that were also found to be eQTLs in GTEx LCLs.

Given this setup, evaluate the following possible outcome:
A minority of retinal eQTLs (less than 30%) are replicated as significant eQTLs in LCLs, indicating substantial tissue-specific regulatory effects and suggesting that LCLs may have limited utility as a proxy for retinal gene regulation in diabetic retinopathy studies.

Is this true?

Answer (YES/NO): NO